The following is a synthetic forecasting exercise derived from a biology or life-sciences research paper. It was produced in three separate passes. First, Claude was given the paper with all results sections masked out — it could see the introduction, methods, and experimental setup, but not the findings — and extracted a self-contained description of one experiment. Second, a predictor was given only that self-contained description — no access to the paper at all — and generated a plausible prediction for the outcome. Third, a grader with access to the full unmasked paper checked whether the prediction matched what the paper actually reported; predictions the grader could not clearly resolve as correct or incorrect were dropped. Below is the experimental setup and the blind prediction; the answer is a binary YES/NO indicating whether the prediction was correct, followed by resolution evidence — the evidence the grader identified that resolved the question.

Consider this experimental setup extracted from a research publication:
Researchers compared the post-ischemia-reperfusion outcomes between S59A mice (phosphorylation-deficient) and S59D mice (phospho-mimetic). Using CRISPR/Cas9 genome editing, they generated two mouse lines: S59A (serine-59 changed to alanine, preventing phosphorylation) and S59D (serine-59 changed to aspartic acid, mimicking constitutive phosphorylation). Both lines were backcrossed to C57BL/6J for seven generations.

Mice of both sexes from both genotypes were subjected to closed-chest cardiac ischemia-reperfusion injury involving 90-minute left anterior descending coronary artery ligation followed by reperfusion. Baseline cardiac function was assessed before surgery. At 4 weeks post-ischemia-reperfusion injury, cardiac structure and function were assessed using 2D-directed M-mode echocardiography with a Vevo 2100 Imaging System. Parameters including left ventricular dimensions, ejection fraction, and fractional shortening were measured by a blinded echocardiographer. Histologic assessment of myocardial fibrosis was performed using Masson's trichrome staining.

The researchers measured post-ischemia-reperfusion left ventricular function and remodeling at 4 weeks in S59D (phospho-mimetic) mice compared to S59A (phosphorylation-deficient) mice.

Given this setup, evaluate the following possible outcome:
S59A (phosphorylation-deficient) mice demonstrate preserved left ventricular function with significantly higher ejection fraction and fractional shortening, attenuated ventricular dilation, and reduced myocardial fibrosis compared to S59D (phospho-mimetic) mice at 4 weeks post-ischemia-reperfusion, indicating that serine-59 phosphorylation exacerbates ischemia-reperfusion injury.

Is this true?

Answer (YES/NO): YES